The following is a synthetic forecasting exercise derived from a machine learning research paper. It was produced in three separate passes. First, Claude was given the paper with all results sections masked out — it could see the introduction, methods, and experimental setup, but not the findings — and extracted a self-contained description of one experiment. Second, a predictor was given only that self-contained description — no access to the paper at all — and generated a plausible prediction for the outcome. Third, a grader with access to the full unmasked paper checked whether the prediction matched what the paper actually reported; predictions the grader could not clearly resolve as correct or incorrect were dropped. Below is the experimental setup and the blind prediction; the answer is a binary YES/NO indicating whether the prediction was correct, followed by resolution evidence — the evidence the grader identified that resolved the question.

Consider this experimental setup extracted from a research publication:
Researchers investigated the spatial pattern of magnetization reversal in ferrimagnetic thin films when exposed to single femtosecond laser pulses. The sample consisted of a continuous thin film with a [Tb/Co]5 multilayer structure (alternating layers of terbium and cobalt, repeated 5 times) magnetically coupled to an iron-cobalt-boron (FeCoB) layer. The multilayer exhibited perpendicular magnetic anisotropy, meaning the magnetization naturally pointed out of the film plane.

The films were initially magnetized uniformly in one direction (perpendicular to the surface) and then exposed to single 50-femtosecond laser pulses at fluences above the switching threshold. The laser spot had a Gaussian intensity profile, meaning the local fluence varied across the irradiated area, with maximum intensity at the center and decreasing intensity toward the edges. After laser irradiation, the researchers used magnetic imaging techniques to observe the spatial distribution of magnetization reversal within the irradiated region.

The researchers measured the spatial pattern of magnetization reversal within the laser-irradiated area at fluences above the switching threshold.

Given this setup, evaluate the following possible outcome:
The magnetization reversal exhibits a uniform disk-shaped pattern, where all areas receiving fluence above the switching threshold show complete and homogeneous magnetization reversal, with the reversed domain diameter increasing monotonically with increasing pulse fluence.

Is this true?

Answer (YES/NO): NO